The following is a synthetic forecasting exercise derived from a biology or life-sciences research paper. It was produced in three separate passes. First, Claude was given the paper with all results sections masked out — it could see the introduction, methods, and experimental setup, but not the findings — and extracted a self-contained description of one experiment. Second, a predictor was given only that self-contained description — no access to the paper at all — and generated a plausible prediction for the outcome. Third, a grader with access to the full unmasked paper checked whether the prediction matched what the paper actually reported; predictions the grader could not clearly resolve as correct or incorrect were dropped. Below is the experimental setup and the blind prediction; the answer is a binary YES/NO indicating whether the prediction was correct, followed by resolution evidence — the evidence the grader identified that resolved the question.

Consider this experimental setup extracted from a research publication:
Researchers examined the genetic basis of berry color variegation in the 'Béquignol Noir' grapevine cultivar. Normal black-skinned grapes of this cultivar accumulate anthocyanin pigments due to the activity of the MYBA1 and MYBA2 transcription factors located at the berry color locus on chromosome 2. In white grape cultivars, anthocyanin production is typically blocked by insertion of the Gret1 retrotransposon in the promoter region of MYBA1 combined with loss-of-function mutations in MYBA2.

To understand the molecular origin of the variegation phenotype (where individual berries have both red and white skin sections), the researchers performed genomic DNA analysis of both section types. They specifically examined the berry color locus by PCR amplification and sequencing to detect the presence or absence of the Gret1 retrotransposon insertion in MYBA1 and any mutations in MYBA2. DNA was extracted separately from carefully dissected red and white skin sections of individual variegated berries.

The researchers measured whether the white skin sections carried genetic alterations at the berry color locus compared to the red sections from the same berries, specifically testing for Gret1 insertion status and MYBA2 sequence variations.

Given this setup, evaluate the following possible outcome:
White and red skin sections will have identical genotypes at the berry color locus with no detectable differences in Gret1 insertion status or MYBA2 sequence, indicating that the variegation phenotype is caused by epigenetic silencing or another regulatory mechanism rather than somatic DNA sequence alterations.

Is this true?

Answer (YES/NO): NO